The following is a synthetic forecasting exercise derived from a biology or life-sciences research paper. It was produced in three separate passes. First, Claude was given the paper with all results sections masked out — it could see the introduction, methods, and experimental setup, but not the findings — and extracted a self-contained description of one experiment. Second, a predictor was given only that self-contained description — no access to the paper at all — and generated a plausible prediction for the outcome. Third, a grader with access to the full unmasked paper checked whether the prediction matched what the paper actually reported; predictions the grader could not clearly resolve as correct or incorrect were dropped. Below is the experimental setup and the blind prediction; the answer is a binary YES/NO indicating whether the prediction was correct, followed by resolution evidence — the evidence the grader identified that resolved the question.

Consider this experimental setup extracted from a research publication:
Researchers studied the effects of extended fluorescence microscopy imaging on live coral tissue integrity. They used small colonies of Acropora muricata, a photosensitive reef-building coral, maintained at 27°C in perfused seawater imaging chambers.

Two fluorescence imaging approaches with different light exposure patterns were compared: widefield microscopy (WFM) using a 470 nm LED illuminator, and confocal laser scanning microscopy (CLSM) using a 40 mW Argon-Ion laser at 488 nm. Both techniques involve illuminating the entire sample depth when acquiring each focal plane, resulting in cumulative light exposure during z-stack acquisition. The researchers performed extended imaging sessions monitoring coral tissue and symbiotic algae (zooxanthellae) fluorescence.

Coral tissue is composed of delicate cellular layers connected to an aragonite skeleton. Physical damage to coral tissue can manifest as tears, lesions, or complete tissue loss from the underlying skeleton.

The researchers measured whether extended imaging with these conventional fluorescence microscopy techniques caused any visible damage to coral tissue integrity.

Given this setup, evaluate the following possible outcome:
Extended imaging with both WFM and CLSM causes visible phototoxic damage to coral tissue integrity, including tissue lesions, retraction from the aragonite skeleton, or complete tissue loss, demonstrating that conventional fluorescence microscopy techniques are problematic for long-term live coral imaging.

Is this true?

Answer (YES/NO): NO